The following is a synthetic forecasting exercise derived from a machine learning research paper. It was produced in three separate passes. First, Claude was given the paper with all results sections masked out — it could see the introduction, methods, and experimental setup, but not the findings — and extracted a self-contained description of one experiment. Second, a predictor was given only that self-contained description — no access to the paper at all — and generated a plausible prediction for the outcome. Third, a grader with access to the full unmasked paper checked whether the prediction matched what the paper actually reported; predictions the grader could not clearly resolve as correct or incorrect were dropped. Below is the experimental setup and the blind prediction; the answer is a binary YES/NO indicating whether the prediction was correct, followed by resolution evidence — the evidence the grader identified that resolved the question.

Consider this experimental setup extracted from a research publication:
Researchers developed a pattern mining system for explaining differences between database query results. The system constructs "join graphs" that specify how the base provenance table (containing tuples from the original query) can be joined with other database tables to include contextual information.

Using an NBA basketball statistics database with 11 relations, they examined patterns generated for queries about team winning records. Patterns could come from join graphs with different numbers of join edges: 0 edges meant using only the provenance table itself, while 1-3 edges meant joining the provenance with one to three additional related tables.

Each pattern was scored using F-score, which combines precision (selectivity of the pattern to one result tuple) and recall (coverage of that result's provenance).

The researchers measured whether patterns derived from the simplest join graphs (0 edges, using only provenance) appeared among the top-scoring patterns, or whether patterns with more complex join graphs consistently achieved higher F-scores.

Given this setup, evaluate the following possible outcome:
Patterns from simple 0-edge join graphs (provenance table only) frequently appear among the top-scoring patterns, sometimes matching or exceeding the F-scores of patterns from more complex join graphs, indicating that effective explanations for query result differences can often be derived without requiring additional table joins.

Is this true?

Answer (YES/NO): NO